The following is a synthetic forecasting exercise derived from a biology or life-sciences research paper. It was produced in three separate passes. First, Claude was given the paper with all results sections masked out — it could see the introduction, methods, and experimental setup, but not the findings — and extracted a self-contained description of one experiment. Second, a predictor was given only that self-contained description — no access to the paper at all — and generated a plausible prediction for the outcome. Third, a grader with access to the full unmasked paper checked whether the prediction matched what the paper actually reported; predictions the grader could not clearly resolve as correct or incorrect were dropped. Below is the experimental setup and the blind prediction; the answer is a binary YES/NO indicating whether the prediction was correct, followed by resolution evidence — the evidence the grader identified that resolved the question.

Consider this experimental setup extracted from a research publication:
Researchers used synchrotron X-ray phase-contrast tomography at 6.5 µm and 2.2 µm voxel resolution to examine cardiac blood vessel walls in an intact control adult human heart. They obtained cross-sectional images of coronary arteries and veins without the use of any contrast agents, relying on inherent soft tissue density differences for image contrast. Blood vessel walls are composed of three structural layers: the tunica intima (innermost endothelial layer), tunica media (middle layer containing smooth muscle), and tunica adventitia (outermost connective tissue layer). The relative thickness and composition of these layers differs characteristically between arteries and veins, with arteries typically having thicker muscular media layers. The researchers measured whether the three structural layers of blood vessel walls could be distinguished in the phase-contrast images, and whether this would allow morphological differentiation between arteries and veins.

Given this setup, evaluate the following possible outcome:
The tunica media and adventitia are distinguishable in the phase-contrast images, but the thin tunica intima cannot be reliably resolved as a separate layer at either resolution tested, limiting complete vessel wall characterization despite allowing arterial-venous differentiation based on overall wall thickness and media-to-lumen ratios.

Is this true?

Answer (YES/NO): NO